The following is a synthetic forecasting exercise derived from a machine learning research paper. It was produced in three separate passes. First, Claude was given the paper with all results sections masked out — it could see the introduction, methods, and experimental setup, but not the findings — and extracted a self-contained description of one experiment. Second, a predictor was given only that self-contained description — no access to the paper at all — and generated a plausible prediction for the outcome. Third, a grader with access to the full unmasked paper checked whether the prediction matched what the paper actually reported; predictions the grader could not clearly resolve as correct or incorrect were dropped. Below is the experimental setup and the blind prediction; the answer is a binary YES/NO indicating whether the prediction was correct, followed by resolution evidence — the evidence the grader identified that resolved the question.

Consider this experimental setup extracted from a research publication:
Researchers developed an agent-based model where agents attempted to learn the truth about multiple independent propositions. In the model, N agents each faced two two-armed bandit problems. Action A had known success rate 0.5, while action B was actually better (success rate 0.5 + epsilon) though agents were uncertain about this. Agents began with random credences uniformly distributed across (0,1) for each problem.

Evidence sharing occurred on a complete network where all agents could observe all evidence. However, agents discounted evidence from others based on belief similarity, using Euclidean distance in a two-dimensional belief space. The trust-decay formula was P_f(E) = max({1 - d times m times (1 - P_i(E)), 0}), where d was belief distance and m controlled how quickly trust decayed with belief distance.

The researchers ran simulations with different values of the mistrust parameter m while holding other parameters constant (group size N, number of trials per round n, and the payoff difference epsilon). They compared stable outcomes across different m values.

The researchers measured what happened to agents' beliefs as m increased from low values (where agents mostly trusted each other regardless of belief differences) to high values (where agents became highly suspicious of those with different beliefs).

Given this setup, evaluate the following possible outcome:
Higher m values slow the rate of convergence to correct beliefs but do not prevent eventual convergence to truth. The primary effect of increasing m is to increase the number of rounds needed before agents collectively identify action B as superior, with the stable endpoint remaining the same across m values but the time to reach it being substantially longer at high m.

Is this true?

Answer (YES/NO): NO